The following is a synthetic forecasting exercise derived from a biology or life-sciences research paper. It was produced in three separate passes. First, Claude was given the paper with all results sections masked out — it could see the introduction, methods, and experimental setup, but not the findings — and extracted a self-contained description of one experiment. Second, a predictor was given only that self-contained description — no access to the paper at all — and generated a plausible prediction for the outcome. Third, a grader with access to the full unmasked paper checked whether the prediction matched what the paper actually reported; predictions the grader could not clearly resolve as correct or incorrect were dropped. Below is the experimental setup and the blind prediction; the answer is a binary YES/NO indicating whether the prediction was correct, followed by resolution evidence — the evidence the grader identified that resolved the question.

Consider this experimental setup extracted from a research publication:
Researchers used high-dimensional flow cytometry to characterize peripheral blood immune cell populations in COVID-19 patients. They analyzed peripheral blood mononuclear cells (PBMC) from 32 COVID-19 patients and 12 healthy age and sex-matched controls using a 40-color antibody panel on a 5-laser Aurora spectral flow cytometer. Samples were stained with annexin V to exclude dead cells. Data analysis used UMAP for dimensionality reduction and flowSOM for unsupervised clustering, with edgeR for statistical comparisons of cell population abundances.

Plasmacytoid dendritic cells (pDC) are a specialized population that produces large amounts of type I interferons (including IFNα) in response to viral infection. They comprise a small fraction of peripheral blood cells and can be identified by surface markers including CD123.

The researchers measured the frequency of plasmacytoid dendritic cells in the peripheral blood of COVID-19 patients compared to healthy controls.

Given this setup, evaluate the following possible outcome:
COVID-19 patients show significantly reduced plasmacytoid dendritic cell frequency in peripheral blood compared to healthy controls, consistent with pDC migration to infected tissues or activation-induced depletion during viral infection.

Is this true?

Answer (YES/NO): YES